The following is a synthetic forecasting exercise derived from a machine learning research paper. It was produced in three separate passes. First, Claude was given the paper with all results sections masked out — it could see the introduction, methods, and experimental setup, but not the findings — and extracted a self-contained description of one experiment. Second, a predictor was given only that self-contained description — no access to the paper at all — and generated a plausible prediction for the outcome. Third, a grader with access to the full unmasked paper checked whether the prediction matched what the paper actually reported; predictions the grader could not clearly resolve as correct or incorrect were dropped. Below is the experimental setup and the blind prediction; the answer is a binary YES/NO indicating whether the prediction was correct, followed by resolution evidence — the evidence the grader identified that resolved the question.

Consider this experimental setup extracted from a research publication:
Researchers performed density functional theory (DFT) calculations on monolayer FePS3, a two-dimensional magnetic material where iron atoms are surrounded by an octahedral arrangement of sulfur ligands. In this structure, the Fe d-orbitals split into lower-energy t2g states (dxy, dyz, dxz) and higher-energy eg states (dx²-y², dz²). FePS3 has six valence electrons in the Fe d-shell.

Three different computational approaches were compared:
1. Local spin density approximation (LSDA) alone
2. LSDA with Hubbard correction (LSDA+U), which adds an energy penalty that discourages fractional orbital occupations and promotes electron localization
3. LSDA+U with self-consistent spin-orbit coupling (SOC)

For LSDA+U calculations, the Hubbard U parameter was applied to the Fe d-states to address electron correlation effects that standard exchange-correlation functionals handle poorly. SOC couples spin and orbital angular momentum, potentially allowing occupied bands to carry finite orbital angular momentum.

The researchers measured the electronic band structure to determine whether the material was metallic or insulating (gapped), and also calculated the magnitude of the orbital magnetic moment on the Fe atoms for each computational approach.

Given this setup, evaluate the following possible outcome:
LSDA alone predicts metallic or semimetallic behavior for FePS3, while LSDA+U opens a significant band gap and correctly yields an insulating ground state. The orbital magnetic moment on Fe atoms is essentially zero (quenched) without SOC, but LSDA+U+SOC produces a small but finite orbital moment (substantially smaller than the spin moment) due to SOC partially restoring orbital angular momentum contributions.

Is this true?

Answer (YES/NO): NO